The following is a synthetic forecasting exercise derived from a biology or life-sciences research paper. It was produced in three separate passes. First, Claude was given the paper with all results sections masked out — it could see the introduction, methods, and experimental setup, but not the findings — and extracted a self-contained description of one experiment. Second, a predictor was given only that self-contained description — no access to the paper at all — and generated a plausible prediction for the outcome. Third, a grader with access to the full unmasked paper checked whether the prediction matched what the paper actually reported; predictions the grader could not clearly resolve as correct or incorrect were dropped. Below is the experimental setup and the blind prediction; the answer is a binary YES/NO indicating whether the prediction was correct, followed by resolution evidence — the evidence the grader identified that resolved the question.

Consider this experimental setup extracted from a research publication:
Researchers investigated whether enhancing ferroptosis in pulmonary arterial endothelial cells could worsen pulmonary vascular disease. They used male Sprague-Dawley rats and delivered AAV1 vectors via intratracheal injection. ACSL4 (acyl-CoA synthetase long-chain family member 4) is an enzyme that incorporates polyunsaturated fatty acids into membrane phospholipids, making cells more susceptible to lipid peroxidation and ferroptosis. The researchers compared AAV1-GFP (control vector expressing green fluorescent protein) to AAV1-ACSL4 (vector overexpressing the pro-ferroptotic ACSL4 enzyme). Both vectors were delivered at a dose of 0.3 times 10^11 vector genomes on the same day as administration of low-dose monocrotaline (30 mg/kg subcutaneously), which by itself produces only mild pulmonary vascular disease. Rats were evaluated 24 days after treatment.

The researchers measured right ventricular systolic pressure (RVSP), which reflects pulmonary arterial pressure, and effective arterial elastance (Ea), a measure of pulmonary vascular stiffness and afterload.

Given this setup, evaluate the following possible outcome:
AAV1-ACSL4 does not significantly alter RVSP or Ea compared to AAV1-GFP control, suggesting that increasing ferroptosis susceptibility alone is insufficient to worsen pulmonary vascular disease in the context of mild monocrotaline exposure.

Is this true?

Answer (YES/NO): NO